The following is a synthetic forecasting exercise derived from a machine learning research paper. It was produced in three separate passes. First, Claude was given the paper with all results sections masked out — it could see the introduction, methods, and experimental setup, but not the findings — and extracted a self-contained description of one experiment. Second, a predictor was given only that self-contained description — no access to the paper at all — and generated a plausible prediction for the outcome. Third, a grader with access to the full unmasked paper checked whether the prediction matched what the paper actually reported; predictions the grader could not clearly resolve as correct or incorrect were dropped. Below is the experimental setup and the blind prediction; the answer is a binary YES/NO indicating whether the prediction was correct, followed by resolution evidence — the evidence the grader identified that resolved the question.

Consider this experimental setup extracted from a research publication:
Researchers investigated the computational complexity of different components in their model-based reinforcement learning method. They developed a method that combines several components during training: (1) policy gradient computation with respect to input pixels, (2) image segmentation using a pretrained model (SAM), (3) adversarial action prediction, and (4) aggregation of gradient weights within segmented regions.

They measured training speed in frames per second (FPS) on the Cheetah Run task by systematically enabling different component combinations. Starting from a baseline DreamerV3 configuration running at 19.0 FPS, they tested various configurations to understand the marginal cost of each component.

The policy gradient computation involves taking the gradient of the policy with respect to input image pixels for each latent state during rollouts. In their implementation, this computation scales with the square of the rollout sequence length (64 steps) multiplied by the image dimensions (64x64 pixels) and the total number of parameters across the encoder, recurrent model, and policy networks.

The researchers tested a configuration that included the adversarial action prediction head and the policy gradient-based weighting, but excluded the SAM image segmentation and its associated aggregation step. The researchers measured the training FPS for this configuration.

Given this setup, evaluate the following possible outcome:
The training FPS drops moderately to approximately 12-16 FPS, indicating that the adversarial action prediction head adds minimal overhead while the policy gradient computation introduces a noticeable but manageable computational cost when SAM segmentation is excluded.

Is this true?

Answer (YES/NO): NO